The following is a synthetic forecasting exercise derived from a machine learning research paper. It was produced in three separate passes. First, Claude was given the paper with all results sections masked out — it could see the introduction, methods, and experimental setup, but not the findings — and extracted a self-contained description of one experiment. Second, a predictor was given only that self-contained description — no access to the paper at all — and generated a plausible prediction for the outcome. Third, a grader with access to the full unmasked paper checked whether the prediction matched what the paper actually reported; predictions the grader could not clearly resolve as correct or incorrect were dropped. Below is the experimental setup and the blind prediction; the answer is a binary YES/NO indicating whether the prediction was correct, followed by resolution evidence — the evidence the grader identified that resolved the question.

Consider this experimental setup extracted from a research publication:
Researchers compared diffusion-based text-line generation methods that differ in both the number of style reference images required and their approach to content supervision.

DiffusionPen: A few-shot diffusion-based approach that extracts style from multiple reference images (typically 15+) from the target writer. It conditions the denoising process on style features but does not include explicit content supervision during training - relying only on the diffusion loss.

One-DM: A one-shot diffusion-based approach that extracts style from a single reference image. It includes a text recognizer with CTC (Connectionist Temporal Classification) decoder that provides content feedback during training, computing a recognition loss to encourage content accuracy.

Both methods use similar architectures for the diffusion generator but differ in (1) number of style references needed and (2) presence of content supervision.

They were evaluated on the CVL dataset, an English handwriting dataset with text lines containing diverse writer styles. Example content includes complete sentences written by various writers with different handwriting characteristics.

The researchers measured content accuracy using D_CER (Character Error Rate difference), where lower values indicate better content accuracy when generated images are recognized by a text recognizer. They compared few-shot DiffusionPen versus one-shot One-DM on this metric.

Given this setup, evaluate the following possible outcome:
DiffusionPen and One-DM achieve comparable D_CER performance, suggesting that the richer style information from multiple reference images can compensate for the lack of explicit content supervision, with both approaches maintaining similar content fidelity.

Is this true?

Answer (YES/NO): NO